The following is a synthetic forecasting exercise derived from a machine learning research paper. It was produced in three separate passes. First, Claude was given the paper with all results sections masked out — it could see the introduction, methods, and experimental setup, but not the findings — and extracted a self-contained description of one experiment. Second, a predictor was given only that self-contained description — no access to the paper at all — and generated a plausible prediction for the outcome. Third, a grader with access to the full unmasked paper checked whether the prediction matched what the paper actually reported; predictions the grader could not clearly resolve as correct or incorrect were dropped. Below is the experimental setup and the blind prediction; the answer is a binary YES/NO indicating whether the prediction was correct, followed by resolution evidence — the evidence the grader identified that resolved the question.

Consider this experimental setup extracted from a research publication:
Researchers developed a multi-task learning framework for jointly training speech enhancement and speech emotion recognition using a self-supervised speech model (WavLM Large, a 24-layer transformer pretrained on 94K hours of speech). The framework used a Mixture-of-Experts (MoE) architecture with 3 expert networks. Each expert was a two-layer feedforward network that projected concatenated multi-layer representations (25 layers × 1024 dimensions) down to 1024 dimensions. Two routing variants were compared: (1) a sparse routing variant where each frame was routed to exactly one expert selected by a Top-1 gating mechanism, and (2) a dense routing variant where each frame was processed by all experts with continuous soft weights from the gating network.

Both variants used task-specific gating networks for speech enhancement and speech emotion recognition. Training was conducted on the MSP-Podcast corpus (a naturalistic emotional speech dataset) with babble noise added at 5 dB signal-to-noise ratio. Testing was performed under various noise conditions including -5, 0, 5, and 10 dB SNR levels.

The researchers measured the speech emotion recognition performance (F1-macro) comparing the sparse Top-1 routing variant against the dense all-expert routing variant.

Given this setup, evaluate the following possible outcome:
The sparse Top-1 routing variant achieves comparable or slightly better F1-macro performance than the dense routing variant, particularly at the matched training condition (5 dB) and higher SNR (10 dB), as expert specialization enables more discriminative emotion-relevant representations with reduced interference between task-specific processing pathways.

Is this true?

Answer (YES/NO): NO